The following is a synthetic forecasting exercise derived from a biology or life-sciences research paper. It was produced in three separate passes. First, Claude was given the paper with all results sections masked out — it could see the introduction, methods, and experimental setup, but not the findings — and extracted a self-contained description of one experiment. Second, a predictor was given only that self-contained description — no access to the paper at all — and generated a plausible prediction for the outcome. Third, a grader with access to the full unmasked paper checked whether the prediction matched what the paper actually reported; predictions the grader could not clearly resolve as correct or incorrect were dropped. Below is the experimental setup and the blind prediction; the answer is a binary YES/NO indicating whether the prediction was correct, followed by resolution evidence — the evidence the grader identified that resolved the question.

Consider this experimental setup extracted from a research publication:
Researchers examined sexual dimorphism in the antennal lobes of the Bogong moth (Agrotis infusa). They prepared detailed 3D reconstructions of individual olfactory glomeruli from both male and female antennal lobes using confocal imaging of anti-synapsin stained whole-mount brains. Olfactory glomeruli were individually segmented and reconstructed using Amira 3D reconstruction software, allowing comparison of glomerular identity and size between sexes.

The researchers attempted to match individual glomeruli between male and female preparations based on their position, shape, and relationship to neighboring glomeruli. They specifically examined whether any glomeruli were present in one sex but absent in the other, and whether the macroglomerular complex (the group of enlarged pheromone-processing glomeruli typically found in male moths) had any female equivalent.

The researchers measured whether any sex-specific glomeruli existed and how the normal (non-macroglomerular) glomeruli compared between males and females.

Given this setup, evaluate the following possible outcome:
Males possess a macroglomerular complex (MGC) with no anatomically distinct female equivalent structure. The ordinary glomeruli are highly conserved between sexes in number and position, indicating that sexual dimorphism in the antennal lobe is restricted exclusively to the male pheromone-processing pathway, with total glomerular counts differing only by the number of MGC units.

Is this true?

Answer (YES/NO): NO